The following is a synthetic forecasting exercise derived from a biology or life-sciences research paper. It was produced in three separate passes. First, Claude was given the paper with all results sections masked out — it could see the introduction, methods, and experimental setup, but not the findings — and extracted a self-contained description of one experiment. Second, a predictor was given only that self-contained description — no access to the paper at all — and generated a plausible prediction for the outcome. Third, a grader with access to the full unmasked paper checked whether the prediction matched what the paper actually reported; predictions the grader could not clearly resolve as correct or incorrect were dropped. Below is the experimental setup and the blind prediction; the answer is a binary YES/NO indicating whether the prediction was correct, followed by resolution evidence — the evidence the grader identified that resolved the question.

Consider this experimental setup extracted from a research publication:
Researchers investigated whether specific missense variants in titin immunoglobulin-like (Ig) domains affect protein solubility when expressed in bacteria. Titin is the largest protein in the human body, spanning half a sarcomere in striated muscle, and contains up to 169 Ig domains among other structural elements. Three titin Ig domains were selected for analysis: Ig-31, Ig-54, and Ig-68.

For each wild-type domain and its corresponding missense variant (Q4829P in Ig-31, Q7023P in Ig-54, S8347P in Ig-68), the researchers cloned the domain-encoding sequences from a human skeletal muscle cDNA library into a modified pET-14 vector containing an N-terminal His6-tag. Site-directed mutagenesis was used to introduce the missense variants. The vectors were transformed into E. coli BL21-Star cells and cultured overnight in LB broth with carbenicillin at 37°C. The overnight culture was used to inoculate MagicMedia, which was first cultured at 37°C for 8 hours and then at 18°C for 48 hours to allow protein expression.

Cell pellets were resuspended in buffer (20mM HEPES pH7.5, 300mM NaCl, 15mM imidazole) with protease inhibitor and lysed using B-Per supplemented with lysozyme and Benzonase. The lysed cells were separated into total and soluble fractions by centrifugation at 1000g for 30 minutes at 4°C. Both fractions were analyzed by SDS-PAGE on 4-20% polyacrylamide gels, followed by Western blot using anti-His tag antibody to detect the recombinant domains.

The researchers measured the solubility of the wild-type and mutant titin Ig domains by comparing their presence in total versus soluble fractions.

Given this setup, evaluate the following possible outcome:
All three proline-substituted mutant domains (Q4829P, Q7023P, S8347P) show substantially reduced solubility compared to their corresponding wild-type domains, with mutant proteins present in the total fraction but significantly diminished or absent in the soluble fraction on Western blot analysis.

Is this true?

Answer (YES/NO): YES